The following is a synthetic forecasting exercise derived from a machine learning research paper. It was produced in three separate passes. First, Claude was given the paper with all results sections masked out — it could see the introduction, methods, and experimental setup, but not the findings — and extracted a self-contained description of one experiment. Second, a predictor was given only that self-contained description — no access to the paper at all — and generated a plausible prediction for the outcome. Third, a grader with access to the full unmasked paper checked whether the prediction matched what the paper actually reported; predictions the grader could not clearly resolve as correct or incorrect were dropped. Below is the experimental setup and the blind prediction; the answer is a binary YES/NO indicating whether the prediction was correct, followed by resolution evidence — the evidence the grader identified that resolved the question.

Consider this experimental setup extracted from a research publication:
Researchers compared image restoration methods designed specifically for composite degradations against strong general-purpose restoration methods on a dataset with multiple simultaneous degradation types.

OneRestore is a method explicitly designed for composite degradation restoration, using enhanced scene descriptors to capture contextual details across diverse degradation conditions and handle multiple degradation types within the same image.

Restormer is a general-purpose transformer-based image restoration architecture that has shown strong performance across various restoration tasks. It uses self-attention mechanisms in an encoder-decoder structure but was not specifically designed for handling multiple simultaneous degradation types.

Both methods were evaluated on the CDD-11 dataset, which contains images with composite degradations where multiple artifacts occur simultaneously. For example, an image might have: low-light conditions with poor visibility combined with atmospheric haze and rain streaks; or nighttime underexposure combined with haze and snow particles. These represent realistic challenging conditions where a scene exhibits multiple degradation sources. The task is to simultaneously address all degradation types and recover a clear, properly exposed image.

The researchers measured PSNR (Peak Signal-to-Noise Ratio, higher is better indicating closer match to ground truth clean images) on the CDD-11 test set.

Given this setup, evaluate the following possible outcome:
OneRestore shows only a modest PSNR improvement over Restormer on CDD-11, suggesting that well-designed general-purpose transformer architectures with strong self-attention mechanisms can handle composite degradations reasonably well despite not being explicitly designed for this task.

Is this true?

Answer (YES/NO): NO